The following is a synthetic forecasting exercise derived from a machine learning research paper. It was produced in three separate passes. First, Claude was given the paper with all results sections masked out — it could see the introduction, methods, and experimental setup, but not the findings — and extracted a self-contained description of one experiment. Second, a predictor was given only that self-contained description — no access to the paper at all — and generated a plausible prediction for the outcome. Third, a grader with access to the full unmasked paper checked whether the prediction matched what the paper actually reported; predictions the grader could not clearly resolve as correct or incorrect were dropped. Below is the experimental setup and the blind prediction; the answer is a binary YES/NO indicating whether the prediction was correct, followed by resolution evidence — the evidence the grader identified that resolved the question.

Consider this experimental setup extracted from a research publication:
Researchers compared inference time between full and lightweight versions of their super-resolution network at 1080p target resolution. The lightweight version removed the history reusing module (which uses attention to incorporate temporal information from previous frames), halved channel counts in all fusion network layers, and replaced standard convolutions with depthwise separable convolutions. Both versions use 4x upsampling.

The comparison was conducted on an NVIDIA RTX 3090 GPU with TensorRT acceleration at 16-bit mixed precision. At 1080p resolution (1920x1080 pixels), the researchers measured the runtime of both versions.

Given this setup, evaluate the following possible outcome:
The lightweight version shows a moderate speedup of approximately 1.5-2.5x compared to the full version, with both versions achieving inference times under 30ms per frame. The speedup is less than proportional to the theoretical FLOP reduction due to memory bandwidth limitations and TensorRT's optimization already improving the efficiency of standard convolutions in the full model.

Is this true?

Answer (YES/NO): NO